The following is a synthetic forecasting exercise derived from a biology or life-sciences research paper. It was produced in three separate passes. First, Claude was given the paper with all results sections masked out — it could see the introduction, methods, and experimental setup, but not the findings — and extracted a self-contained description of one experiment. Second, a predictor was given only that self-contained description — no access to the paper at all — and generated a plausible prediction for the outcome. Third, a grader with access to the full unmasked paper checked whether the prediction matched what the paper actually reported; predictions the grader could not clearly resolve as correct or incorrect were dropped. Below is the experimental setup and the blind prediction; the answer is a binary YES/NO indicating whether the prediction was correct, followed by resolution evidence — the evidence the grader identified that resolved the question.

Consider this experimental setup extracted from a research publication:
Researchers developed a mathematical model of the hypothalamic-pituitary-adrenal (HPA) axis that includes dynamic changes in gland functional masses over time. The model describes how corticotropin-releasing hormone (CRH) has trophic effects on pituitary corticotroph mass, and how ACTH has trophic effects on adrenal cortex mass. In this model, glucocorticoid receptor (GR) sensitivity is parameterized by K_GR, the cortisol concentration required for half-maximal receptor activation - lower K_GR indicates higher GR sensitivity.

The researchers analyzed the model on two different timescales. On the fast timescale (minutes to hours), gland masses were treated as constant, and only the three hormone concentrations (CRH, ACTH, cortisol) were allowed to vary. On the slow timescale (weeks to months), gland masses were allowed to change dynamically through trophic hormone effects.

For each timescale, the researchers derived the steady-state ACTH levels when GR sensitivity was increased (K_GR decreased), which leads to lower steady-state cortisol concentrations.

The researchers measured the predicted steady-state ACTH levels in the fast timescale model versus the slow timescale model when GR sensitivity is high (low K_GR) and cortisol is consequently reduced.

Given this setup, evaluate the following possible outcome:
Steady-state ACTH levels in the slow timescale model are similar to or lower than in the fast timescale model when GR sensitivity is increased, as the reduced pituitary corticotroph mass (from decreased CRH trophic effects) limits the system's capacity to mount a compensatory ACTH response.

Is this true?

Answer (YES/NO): NO